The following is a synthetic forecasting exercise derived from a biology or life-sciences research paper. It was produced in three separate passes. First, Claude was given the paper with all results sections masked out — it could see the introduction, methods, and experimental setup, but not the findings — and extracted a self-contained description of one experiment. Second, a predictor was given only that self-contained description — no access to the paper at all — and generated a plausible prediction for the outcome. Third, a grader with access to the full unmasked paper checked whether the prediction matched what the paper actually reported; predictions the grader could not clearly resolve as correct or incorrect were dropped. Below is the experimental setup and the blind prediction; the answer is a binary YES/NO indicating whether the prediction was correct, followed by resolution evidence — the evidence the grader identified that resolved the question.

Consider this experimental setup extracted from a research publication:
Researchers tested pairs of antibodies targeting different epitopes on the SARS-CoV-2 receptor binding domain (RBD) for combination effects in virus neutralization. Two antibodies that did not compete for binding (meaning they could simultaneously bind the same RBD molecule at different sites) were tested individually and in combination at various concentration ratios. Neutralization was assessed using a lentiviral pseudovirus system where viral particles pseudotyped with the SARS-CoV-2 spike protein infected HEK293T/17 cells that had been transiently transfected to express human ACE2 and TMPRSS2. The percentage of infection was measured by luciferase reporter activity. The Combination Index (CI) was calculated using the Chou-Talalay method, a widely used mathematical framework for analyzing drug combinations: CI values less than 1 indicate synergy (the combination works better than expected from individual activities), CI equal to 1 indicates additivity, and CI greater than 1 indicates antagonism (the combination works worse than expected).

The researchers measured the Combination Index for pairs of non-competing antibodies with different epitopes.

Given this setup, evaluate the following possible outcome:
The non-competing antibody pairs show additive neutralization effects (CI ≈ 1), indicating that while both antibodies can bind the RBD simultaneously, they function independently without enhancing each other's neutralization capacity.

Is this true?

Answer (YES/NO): NO